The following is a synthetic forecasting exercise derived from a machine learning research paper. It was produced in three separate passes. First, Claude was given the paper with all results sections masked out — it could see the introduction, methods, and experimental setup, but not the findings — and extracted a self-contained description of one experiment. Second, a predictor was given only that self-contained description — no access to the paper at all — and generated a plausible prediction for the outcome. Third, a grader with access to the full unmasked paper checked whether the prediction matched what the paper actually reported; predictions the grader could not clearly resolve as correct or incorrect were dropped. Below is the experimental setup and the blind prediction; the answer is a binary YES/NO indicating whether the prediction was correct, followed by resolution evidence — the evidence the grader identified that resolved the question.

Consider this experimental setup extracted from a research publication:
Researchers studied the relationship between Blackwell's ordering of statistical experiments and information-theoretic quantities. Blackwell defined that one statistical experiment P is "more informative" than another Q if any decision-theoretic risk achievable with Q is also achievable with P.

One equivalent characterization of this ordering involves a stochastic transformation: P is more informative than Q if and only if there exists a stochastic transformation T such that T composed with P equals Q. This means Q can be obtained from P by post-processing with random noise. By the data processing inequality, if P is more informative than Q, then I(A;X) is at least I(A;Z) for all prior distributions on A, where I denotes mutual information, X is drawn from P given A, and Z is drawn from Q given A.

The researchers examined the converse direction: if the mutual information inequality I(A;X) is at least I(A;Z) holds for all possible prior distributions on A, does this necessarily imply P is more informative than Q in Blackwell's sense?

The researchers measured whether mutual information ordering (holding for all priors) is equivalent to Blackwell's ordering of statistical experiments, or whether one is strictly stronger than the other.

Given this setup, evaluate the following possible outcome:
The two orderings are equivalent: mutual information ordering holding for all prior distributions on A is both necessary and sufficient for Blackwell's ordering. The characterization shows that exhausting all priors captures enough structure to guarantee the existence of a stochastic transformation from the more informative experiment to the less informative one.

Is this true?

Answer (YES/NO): NO